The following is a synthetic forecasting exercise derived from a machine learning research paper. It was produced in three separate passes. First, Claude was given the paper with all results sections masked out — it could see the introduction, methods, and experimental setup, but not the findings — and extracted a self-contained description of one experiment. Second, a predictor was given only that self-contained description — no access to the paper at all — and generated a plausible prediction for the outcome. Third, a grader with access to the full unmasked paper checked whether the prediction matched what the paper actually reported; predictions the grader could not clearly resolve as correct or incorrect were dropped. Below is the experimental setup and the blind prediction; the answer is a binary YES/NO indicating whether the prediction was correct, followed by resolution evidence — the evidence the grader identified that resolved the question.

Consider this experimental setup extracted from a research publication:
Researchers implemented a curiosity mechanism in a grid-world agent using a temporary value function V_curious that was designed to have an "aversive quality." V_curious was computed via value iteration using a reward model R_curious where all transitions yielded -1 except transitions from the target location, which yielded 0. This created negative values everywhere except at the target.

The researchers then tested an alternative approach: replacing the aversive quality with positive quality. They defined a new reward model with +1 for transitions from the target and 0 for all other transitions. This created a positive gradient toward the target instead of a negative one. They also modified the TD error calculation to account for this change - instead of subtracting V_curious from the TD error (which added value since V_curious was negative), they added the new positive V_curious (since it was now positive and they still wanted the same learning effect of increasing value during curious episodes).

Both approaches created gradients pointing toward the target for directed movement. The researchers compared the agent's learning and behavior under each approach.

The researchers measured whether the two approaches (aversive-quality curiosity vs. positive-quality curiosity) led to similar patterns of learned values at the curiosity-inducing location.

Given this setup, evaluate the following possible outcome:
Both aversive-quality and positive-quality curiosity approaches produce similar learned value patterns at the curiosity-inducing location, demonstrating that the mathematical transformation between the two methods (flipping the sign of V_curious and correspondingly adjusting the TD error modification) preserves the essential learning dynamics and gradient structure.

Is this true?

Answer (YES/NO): YES